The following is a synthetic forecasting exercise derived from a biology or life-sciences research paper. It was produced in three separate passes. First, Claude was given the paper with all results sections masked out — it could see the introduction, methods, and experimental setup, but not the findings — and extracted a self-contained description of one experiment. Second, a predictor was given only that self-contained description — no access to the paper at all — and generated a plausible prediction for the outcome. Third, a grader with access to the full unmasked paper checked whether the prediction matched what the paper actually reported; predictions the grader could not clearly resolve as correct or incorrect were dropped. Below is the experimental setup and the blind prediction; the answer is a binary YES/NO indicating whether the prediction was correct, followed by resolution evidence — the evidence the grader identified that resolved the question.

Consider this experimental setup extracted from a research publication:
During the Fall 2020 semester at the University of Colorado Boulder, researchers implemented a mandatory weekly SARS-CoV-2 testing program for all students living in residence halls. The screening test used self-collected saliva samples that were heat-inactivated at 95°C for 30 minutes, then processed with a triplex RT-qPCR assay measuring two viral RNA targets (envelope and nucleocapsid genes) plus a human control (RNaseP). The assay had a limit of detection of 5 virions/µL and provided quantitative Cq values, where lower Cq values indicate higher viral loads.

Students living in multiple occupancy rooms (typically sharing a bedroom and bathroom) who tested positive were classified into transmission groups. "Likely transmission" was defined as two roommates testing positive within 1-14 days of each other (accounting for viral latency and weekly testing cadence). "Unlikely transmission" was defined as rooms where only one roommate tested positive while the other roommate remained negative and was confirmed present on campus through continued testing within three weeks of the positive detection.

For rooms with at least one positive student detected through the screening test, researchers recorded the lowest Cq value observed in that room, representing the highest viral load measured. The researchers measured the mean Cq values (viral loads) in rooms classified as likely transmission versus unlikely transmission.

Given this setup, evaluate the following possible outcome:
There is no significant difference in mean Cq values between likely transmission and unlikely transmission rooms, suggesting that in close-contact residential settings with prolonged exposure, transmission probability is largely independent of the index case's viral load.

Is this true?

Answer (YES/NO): NO